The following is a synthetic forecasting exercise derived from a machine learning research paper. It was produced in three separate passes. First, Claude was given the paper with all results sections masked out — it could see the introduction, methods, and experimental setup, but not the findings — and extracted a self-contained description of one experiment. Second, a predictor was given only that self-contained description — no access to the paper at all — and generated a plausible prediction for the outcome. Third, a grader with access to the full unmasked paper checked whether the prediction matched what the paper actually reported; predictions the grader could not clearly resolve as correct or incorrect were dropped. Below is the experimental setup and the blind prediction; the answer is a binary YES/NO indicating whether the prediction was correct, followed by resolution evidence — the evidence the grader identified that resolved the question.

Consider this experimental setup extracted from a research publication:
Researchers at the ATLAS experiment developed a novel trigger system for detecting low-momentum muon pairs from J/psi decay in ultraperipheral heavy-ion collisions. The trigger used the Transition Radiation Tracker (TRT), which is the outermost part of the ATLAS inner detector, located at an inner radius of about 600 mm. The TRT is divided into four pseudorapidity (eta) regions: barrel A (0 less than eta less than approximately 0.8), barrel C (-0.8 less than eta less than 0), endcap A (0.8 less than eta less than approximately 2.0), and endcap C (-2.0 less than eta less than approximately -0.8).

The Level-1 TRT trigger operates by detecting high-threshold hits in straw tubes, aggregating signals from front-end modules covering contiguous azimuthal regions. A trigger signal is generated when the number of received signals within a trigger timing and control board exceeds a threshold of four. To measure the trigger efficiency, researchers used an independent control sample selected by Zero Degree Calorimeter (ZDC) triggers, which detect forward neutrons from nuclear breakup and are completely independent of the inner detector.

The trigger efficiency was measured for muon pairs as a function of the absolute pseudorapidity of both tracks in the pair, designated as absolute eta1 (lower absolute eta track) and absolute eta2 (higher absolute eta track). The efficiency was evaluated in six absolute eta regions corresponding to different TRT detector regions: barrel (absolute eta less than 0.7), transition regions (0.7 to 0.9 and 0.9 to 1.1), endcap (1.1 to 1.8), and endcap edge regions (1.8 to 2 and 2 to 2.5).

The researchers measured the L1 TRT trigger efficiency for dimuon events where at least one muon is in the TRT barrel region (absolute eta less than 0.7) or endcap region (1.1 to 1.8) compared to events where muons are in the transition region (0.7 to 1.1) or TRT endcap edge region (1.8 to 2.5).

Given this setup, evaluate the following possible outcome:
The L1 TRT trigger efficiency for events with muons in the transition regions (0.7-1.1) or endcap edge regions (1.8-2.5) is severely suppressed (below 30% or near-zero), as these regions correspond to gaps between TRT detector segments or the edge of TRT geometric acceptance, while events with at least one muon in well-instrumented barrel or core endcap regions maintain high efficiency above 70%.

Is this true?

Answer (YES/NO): NO